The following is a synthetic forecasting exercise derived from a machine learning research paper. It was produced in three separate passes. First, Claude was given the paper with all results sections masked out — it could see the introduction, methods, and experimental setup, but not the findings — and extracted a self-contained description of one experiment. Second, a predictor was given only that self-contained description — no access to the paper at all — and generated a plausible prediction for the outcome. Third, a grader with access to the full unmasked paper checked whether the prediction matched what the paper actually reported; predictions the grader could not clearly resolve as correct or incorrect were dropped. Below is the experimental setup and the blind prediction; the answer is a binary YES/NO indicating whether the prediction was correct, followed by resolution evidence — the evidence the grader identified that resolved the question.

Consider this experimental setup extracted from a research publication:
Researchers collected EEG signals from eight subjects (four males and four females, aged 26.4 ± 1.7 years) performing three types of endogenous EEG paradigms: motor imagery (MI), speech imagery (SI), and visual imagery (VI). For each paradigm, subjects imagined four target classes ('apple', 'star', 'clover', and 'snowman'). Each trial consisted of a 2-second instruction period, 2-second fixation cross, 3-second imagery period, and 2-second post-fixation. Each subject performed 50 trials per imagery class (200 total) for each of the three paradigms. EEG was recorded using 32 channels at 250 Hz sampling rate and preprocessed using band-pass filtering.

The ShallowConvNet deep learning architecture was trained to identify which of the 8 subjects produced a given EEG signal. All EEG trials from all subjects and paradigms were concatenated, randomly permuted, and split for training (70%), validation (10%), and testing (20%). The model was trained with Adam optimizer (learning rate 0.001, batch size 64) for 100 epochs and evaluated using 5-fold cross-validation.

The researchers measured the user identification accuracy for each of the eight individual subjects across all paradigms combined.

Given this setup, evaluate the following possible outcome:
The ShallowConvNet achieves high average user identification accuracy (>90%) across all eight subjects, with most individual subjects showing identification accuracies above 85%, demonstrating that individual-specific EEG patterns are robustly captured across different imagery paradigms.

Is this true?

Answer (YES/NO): YES